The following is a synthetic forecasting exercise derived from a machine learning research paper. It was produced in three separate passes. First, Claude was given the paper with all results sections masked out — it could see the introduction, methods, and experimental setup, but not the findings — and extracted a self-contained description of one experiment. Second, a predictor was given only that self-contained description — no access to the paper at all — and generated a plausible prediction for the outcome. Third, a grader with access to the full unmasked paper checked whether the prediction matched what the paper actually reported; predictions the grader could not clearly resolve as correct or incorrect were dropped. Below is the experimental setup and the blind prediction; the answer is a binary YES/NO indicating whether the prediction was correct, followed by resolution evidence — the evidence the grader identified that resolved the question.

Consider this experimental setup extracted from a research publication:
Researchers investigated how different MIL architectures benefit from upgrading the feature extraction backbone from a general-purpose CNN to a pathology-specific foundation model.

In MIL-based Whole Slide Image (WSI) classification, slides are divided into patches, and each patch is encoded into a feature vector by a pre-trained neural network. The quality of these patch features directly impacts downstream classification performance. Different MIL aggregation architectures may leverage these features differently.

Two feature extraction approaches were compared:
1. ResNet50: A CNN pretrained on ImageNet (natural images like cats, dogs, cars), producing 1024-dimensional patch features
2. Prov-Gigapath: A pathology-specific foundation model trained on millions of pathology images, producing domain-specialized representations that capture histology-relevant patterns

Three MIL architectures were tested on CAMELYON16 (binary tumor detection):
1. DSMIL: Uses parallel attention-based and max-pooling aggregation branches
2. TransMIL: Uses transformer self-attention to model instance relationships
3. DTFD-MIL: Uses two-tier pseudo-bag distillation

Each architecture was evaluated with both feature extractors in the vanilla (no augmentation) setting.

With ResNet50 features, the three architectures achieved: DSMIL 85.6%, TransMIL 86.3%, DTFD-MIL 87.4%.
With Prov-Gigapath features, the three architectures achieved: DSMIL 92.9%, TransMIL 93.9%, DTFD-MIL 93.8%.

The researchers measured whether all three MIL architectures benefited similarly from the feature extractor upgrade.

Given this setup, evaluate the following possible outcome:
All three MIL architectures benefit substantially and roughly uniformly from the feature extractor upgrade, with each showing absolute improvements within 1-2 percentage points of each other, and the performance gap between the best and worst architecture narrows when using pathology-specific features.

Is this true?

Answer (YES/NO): YES